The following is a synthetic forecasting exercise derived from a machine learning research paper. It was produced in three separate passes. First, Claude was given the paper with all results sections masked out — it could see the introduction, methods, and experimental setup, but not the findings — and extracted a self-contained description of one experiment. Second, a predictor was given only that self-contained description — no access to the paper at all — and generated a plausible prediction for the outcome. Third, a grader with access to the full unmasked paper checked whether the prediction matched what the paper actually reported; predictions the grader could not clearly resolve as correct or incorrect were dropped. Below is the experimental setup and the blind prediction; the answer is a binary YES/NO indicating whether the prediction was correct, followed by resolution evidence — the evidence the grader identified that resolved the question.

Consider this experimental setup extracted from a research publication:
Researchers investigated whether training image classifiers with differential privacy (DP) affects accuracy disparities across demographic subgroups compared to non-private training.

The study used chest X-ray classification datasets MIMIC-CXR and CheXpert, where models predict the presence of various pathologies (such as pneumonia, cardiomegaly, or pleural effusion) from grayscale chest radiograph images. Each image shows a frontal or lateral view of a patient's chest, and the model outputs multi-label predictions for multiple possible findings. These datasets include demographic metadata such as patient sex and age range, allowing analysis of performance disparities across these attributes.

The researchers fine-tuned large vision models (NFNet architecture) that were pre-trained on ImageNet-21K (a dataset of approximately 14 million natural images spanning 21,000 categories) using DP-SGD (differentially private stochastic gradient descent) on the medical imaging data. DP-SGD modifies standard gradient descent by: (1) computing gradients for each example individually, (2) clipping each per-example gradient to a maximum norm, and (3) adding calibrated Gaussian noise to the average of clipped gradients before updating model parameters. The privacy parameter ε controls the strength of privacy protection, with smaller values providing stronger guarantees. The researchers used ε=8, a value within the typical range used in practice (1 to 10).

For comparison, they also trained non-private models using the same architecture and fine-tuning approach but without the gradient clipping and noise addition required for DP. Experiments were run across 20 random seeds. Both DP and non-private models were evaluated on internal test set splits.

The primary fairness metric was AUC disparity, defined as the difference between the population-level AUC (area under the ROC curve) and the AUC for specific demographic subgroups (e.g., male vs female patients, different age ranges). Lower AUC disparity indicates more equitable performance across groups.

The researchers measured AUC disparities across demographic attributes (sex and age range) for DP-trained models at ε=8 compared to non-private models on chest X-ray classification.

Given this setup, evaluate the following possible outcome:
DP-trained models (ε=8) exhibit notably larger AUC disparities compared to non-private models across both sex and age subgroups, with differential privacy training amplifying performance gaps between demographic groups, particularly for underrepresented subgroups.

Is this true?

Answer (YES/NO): NO